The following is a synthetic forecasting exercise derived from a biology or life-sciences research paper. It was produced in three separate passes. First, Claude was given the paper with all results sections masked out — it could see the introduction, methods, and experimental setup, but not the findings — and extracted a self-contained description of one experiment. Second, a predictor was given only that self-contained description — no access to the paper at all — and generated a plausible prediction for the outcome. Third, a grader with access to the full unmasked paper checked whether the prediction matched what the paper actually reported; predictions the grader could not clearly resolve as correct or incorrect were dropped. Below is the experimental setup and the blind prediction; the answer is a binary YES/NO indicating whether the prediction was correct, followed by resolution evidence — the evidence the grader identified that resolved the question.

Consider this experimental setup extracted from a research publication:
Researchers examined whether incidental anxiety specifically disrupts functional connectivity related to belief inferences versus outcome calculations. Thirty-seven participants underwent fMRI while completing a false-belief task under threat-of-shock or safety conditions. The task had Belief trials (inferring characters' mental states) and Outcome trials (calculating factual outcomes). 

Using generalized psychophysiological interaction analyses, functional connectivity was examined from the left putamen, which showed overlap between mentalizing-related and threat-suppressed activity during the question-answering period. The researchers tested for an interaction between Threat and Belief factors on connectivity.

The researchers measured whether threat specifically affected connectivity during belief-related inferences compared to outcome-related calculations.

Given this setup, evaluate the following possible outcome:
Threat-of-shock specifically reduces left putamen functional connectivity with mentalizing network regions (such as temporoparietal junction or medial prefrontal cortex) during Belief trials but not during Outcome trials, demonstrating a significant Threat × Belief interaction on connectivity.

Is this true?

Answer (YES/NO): NO